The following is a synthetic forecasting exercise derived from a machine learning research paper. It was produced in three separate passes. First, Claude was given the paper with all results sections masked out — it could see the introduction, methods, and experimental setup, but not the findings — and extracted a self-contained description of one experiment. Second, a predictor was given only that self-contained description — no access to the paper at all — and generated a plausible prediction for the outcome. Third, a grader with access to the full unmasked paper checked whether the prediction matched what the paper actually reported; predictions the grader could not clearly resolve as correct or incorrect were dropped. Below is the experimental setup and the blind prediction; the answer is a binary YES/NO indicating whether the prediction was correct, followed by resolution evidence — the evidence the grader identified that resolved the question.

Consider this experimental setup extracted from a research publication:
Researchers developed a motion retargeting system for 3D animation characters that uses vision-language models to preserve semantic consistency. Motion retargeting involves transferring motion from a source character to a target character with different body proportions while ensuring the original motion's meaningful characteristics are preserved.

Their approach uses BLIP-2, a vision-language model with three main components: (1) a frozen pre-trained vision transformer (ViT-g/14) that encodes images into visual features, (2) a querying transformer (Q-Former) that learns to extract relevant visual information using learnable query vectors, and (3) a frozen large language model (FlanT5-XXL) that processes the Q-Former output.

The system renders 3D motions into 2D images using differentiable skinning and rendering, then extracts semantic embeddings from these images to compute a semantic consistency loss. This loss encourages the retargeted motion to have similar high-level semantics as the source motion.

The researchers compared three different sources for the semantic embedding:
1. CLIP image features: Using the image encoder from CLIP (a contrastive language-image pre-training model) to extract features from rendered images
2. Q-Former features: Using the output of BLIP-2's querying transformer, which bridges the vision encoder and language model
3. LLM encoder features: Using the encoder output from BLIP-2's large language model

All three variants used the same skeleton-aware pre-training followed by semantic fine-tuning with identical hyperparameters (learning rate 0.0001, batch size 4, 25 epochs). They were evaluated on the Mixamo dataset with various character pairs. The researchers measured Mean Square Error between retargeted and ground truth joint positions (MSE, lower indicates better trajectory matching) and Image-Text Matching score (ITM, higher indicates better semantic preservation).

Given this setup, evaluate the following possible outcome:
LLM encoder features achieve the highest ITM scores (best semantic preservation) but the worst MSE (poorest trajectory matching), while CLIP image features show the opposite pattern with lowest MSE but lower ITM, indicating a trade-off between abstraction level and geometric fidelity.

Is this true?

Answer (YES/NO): NO